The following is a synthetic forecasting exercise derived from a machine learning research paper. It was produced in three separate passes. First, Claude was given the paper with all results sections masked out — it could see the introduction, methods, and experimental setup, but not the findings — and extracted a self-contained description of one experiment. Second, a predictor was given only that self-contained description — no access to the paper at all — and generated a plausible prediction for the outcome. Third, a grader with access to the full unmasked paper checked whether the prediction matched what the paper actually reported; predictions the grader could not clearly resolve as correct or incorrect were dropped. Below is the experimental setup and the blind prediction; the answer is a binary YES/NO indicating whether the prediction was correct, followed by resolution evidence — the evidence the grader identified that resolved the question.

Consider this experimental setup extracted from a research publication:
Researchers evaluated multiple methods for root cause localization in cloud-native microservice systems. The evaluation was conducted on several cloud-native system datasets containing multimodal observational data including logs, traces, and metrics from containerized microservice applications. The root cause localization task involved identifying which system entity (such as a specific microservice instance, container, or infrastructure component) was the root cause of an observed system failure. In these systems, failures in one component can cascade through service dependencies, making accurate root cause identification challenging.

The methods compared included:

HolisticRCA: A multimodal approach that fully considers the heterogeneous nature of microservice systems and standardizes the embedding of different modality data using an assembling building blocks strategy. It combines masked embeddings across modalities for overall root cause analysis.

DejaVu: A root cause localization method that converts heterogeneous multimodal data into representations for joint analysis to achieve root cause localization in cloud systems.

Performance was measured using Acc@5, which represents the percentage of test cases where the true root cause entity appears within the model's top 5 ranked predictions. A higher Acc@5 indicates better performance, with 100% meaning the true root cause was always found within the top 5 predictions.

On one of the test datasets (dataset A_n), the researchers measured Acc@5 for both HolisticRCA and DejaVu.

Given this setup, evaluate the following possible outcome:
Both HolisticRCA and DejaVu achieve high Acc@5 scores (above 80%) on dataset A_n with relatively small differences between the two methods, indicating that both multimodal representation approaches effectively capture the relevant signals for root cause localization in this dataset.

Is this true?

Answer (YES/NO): NO